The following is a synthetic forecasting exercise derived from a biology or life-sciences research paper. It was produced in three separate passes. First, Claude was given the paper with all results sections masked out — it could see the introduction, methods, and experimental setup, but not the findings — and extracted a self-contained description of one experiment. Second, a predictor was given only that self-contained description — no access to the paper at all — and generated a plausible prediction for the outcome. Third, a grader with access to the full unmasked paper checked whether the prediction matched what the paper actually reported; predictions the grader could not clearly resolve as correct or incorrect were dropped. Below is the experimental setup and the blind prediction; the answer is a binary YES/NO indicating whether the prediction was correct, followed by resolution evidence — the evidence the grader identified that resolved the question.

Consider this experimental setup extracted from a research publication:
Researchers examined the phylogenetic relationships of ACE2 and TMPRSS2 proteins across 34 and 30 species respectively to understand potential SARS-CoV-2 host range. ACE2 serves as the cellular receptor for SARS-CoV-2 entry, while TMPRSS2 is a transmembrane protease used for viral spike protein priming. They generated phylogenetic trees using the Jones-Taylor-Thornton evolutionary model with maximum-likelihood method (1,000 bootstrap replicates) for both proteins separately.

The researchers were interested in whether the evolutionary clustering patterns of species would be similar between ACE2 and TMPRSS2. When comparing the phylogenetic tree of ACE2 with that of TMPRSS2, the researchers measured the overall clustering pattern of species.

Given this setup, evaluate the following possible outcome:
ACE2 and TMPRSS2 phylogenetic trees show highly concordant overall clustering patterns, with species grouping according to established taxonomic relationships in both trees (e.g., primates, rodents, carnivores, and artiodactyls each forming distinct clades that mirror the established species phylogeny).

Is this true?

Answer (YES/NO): YES